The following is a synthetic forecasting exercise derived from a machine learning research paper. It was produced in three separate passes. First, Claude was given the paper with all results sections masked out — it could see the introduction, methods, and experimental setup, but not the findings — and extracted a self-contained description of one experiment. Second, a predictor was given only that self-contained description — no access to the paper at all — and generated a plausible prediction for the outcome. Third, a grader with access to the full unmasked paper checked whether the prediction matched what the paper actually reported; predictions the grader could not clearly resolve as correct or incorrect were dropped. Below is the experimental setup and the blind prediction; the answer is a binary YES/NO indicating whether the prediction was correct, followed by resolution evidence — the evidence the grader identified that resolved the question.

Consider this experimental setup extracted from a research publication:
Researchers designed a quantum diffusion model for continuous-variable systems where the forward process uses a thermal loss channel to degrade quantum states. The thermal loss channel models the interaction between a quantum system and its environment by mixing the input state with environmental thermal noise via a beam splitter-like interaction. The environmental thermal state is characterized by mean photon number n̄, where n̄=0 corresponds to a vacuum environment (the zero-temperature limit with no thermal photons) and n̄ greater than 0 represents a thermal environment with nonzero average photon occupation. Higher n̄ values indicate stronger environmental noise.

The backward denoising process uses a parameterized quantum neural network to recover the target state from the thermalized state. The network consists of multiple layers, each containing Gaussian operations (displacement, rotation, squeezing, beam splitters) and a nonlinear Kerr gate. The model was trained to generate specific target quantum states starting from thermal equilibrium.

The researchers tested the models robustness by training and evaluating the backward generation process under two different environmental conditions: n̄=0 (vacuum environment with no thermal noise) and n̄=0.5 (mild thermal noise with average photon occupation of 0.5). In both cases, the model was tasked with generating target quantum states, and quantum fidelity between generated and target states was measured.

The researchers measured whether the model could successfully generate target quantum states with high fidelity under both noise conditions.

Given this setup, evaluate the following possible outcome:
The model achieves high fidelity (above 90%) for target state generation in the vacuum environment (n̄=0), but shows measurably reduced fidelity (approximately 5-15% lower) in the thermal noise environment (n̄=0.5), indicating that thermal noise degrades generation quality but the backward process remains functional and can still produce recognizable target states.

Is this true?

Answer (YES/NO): NO